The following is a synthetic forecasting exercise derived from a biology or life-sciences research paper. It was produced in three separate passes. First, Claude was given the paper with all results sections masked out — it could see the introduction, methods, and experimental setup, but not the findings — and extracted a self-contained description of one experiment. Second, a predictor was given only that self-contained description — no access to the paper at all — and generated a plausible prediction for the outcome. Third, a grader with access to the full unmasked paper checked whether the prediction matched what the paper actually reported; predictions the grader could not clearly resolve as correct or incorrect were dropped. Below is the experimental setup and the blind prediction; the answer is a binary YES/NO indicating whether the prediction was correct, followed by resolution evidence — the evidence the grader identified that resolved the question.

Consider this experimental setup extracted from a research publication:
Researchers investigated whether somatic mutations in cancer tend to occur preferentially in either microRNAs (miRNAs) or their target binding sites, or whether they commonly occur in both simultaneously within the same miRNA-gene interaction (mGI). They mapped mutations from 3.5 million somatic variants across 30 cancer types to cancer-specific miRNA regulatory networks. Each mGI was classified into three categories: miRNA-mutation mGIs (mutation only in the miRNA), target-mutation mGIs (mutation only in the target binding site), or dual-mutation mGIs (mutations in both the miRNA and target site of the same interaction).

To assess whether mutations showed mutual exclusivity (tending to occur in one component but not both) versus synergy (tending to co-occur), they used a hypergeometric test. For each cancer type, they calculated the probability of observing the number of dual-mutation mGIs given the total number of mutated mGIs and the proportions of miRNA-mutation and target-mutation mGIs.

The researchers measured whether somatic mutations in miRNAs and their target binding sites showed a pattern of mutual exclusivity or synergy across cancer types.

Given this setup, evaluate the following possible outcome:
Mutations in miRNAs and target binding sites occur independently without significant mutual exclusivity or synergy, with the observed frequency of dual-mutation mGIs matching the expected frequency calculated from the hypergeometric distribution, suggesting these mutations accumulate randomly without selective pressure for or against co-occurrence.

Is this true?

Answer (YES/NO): NO